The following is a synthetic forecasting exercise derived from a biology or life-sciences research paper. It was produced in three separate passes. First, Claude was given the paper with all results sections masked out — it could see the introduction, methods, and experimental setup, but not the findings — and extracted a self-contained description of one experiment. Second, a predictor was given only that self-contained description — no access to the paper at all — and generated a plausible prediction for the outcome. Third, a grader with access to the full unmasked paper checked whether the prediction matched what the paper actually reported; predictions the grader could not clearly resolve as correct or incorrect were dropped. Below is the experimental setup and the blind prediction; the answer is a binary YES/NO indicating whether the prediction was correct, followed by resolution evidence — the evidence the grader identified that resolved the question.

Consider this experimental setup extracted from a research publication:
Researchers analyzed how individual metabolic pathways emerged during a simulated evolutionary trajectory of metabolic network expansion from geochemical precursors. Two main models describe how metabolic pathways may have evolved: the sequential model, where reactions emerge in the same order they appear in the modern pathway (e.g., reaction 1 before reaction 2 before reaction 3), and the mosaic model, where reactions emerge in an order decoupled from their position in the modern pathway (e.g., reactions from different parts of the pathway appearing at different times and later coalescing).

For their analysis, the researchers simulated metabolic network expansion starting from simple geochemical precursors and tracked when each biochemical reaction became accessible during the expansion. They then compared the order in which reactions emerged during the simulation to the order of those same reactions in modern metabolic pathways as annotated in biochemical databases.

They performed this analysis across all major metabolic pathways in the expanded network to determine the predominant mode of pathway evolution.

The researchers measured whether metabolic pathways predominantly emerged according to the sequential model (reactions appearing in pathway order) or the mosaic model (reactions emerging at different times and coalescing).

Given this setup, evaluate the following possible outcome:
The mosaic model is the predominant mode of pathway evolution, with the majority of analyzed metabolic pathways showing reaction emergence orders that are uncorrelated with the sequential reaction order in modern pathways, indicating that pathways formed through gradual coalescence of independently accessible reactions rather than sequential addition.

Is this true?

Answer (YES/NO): NO